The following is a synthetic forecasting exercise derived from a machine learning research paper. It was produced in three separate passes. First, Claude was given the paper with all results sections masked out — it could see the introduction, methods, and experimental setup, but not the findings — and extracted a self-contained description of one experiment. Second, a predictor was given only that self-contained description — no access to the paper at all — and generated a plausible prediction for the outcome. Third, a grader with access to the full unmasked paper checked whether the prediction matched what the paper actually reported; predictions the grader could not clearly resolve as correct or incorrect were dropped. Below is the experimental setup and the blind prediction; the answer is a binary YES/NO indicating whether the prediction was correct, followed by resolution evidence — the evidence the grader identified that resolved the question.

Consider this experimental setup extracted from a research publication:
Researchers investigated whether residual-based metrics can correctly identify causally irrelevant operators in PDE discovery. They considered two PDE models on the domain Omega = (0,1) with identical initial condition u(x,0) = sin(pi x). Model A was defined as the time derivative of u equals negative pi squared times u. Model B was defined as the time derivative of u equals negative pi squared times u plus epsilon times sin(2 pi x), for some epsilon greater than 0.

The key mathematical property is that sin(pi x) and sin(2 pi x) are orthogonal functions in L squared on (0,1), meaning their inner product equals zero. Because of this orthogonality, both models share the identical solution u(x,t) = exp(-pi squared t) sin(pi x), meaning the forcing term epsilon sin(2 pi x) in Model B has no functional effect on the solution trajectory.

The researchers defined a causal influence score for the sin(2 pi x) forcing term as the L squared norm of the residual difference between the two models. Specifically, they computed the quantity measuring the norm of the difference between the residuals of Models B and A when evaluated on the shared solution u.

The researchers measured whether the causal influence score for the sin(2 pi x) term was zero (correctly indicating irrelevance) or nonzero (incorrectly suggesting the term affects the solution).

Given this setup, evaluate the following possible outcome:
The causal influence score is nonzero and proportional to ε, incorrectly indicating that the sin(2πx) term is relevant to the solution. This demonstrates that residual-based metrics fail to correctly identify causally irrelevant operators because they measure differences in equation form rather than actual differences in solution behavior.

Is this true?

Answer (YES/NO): YES